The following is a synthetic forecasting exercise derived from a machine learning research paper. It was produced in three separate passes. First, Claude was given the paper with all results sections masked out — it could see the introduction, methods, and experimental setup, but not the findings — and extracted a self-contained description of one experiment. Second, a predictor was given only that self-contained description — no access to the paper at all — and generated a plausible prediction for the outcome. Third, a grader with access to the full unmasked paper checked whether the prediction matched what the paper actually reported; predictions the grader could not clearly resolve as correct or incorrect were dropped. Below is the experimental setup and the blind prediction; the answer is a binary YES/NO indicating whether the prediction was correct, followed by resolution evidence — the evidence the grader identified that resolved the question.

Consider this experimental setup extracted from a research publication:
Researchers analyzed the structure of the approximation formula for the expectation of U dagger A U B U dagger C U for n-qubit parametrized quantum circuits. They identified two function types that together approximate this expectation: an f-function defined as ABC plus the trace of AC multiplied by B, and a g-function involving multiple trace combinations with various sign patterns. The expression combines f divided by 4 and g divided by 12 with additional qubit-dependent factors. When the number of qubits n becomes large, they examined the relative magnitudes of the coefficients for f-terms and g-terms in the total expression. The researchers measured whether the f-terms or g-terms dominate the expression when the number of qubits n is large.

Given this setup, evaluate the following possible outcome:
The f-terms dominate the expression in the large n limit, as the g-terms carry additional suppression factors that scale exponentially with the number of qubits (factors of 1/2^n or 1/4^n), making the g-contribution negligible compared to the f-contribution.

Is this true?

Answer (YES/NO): YES